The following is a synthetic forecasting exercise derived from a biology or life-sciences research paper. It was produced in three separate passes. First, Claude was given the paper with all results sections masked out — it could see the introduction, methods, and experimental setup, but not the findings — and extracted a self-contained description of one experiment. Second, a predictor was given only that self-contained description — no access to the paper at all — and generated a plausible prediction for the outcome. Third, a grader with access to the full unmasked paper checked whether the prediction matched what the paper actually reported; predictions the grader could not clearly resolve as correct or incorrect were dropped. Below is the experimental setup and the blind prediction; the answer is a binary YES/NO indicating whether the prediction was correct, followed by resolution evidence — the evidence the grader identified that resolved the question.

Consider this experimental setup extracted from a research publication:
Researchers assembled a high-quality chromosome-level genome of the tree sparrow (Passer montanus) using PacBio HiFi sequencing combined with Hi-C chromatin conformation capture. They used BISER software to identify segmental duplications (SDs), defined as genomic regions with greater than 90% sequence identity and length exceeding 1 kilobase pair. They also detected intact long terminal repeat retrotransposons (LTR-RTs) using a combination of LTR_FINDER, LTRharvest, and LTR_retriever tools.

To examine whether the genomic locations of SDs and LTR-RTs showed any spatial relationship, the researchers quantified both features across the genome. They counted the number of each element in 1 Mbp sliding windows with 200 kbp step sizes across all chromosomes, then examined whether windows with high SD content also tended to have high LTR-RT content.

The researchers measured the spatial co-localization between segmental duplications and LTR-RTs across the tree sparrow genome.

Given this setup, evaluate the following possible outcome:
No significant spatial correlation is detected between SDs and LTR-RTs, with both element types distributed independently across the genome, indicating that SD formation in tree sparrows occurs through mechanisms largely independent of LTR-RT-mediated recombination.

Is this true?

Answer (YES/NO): NO